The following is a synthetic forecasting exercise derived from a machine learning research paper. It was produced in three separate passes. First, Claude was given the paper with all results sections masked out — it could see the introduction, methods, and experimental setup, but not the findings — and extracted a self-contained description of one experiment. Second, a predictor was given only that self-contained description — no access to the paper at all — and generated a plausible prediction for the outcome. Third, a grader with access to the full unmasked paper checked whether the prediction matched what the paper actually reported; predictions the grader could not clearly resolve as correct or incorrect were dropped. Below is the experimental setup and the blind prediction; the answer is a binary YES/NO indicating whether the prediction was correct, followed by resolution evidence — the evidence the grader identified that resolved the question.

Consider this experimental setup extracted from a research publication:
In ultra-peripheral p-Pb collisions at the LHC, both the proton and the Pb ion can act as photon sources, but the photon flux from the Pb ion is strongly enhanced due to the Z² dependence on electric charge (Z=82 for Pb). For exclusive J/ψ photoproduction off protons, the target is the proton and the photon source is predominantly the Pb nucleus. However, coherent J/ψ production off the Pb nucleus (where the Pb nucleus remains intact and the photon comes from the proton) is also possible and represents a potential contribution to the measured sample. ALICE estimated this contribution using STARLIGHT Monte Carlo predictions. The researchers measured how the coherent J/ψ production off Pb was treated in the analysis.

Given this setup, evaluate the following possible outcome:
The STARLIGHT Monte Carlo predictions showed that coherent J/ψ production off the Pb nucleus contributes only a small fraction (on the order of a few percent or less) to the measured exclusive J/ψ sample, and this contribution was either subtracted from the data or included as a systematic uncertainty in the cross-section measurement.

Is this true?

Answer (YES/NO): NO